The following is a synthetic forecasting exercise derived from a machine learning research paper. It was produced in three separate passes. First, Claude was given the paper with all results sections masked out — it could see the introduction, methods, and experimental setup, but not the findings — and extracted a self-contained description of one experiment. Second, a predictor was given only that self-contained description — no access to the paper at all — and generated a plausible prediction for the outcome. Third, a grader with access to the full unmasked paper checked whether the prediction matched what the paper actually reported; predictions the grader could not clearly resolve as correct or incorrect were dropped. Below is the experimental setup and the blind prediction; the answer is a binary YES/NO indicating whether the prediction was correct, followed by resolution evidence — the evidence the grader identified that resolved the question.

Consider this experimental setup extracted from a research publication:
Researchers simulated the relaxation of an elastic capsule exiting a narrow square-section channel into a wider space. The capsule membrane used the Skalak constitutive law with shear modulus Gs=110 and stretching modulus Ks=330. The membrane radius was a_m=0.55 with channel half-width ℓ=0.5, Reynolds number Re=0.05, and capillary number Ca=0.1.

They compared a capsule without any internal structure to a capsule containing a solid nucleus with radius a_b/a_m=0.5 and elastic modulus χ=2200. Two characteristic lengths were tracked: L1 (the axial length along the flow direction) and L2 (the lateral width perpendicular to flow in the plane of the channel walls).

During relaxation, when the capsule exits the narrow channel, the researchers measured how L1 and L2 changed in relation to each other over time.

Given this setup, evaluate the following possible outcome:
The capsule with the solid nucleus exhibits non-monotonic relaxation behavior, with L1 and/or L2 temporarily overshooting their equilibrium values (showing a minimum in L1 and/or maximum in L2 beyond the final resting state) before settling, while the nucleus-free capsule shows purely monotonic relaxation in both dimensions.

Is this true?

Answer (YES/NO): NO